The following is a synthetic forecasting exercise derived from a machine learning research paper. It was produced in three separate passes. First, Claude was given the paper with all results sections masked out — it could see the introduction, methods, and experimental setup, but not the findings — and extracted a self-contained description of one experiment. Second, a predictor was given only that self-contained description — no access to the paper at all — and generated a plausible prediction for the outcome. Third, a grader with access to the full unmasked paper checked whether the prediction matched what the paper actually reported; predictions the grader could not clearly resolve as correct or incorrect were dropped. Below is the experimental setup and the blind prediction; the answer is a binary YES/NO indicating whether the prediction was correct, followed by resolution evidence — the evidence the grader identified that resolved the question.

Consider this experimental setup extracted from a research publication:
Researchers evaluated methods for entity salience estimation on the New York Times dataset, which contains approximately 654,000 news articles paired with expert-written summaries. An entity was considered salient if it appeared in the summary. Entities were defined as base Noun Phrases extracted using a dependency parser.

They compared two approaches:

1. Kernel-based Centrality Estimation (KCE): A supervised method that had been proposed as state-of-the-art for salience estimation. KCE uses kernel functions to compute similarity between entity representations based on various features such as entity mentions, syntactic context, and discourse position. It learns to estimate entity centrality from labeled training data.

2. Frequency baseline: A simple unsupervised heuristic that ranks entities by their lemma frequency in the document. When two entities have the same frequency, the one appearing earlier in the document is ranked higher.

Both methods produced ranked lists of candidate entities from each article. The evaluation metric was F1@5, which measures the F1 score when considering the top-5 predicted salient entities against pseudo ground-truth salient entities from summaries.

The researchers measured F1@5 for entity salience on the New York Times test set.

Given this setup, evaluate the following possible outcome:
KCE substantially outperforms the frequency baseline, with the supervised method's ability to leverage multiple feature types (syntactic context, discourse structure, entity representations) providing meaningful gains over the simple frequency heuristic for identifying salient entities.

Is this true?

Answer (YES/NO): NO